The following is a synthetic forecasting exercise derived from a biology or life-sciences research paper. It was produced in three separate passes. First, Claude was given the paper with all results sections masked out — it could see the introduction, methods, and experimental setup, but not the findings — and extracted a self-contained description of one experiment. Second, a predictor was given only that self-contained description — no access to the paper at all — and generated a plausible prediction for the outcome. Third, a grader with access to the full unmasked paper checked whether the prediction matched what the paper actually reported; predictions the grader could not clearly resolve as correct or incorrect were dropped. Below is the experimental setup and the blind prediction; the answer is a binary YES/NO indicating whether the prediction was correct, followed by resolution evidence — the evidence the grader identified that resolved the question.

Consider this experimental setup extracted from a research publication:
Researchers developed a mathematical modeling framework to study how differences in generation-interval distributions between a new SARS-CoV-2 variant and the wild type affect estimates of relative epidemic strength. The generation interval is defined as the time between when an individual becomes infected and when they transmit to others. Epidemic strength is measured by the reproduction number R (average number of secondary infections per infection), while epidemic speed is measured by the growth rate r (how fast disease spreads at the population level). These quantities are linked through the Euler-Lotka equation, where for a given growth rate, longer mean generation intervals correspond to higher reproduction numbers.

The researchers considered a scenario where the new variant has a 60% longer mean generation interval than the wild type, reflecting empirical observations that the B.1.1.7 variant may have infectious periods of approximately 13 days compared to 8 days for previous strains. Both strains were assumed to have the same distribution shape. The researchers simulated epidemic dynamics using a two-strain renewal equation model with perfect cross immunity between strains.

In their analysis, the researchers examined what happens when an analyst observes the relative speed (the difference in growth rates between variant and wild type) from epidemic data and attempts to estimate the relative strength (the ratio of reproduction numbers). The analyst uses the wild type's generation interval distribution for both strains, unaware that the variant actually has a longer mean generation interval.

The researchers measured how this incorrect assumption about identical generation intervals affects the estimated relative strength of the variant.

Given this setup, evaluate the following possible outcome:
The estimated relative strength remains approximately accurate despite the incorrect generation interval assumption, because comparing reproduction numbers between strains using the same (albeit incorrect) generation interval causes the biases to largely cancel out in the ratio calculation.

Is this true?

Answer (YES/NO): NO